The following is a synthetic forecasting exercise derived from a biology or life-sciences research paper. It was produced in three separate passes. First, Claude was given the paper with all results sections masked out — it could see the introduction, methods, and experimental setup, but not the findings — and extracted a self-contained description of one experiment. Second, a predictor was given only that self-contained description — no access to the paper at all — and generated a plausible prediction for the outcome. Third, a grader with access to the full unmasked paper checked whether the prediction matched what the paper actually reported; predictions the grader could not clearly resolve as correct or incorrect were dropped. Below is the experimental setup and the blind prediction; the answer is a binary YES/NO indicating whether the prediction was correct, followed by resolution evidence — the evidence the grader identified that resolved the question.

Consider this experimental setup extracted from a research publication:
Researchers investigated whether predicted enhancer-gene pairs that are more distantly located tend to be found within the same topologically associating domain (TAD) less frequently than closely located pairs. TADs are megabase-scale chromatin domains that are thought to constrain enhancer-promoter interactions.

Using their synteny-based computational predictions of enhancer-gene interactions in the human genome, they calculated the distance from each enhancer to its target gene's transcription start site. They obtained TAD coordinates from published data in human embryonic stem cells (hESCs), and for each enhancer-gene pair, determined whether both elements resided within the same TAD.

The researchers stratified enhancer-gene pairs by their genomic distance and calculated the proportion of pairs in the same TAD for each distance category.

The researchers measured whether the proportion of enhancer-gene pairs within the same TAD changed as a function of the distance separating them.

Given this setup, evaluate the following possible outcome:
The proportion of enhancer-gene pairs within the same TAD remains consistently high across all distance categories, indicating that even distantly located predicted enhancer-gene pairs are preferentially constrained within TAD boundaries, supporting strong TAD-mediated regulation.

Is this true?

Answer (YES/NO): NO